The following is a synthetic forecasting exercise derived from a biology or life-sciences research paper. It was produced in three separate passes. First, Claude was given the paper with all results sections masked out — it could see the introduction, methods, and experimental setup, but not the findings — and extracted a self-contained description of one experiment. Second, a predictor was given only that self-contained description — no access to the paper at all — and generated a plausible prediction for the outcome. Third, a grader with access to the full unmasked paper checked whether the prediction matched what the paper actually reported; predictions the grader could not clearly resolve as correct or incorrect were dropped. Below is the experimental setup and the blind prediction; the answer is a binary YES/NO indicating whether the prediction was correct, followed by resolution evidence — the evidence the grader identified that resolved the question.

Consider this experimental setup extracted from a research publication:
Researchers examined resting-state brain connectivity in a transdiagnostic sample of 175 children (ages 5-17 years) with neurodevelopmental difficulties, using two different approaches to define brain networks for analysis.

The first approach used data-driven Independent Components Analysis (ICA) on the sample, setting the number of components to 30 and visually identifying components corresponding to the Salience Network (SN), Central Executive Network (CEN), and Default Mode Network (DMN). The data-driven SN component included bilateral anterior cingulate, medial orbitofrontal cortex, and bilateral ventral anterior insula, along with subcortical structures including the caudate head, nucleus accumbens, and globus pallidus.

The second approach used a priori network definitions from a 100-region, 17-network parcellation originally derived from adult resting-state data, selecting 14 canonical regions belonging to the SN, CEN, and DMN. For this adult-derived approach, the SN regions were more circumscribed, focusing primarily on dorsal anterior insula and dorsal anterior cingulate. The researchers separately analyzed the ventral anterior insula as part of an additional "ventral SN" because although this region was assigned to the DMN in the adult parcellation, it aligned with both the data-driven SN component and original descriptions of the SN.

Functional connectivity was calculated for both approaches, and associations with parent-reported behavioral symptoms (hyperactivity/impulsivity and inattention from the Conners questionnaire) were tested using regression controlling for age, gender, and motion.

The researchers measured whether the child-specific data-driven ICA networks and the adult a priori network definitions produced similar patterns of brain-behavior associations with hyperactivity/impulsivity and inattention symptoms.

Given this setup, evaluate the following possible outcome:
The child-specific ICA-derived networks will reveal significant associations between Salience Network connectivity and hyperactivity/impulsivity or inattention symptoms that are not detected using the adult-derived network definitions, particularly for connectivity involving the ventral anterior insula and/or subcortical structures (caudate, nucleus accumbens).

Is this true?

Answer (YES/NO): YES